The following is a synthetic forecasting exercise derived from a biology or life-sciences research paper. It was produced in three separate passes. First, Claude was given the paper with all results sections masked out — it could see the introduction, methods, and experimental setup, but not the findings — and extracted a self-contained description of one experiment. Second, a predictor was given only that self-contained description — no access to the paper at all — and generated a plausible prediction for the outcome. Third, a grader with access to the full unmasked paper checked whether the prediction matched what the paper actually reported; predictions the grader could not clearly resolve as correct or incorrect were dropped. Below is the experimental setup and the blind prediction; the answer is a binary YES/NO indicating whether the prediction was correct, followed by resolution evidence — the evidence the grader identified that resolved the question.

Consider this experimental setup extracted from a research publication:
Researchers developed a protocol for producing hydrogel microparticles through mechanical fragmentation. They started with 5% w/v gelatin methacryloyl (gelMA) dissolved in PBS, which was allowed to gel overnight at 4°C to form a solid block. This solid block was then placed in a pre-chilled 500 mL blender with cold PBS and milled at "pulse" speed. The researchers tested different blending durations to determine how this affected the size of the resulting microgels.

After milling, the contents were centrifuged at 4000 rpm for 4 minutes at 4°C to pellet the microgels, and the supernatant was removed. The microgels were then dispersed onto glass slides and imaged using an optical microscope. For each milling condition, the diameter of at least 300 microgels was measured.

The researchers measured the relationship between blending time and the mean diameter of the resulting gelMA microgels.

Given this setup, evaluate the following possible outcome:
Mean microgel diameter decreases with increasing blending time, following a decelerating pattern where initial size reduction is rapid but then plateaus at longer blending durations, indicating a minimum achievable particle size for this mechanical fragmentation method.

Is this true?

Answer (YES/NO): YES